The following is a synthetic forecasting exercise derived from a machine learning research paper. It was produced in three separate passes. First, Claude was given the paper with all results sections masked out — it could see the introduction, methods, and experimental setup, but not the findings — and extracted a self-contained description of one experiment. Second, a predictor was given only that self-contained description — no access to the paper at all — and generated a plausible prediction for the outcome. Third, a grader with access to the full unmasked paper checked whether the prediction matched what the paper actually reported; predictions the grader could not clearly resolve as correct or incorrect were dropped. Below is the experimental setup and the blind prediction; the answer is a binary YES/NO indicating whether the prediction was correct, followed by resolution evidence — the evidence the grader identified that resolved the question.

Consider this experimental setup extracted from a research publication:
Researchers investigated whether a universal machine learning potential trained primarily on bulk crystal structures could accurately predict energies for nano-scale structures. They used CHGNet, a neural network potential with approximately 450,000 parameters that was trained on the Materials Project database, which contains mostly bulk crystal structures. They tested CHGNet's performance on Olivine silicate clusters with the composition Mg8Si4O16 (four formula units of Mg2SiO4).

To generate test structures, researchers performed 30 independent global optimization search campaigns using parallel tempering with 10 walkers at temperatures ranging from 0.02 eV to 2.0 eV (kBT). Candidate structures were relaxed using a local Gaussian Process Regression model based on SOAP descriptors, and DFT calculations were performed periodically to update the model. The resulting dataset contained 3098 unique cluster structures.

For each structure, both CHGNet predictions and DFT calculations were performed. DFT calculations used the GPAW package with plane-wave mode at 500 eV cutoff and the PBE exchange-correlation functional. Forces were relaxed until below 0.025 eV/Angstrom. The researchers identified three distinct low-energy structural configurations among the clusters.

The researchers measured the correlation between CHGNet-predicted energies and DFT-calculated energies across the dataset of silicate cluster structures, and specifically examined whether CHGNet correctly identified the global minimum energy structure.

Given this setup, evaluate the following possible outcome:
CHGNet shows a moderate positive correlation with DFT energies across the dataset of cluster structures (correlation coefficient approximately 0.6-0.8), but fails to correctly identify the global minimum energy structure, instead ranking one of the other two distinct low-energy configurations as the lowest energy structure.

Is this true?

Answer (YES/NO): NO